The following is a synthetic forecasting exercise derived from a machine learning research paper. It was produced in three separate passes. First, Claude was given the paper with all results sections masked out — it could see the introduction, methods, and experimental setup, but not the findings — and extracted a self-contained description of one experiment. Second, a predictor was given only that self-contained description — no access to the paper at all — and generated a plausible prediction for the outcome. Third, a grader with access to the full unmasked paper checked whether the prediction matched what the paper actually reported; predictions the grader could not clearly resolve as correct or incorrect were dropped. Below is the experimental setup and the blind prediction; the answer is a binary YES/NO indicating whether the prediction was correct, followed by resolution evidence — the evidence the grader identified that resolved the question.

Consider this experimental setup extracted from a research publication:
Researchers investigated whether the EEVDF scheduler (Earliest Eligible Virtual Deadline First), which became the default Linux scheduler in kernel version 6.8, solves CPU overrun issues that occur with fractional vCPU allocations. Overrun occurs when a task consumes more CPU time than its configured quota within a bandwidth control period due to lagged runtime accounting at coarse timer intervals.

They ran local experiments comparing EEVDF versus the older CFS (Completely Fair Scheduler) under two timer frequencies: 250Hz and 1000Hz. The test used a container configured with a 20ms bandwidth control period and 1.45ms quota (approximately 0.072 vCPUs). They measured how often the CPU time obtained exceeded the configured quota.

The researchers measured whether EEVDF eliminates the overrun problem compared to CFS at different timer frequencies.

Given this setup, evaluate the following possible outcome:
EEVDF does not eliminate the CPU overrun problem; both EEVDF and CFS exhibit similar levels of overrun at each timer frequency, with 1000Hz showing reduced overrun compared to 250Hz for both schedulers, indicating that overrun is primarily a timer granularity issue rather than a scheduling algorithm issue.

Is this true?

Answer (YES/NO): NO